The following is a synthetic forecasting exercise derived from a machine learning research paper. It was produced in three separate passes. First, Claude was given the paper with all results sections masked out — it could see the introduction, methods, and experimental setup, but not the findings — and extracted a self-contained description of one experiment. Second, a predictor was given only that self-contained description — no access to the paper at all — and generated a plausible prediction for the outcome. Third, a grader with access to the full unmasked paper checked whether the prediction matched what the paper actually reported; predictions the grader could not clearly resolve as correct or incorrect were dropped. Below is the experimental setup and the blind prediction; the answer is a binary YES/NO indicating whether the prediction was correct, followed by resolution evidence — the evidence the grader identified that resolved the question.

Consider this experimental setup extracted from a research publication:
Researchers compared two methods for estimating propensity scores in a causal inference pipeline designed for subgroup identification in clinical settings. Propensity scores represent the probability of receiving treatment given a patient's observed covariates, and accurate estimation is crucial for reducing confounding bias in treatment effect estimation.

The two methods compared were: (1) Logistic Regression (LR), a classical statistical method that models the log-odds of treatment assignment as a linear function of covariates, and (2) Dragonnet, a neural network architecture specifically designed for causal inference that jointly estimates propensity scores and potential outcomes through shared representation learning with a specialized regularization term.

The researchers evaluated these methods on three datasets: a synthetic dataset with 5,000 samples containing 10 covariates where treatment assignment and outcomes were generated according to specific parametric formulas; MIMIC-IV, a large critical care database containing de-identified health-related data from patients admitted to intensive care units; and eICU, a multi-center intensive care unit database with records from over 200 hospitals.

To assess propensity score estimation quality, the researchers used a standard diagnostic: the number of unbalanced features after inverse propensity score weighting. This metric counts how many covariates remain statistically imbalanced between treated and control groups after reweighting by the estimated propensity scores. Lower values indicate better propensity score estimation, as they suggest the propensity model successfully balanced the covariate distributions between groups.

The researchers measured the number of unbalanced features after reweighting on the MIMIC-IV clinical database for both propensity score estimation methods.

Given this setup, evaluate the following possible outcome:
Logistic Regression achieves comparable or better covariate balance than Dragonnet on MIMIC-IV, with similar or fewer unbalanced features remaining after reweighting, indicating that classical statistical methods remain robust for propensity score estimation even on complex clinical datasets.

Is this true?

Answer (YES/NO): YES